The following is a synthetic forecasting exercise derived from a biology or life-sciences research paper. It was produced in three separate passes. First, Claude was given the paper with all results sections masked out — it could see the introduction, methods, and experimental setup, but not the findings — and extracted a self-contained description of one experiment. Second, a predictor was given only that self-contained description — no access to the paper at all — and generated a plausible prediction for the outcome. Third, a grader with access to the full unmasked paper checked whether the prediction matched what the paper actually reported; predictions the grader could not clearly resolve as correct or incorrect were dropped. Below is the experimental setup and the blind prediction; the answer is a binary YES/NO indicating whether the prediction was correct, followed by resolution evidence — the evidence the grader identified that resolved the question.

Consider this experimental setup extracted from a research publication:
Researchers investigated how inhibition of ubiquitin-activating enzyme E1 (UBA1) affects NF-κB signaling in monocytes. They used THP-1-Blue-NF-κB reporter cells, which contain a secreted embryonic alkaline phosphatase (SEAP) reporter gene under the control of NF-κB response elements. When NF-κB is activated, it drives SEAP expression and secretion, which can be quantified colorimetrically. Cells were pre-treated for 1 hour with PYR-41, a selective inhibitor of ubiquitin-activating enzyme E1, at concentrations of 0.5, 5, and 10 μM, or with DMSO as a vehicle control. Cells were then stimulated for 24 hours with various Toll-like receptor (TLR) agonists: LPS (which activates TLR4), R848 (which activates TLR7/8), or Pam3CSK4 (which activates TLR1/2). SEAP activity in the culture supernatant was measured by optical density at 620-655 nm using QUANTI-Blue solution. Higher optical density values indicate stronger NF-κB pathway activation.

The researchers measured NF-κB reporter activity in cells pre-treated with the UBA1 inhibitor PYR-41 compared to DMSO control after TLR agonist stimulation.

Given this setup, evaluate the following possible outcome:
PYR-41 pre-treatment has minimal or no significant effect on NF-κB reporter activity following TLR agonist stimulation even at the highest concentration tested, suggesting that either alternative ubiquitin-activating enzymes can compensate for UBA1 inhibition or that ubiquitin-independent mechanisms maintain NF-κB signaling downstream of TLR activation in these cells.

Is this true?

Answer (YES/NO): NO